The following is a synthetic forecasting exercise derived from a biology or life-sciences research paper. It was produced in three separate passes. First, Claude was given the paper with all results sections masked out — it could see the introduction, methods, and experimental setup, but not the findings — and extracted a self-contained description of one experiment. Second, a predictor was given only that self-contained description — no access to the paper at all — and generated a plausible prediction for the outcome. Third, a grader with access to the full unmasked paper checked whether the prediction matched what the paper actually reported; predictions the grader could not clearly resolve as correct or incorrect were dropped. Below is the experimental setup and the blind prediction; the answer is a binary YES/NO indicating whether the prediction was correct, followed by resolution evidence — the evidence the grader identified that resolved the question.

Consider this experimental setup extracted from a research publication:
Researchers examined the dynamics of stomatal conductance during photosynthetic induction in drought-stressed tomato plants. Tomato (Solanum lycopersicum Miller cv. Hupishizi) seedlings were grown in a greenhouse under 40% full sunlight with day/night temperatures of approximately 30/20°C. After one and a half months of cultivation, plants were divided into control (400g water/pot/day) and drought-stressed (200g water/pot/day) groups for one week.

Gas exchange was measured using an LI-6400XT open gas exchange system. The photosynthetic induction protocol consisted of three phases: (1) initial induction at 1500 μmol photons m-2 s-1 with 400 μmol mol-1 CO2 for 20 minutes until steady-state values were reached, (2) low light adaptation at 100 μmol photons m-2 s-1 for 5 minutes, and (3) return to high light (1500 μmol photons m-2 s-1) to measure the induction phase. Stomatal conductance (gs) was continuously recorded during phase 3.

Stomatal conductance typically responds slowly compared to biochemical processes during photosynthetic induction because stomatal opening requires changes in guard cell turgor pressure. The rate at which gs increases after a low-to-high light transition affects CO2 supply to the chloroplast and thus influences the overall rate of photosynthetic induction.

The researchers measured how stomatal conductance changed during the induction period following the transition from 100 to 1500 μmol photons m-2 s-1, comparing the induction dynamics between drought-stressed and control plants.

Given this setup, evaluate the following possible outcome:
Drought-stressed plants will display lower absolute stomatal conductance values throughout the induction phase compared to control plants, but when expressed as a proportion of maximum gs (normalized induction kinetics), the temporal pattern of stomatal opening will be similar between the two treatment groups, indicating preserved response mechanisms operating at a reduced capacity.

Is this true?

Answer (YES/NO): NO